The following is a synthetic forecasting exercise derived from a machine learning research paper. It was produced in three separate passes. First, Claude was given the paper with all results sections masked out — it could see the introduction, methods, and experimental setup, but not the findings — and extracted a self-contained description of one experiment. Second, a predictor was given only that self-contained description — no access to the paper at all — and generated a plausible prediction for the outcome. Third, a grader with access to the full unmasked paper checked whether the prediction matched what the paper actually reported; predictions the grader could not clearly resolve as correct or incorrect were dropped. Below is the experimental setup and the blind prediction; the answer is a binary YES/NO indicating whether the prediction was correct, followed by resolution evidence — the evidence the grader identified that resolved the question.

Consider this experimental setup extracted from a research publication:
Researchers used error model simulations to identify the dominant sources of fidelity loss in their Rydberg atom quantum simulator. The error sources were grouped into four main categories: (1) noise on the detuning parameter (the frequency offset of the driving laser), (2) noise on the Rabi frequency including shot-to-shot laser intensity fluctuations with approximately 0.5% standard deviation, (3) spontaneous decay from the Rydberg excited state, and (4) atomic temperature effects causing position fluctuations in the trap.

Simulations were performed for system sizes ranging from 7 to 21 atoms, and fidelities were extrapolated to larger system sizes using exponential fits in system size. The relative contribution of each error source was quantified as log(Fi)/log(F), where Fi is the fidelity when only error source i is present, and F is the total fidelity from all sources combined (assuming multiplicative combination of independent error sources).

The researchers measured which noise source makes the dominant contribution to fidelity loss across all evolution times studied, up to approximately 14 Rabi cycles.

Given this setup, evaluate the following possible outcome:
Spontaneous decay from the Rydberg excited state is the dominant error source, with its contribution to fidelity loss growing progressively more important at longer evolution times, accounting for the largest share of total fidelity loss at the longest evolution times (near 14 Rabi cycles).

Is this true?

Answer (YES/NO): NO